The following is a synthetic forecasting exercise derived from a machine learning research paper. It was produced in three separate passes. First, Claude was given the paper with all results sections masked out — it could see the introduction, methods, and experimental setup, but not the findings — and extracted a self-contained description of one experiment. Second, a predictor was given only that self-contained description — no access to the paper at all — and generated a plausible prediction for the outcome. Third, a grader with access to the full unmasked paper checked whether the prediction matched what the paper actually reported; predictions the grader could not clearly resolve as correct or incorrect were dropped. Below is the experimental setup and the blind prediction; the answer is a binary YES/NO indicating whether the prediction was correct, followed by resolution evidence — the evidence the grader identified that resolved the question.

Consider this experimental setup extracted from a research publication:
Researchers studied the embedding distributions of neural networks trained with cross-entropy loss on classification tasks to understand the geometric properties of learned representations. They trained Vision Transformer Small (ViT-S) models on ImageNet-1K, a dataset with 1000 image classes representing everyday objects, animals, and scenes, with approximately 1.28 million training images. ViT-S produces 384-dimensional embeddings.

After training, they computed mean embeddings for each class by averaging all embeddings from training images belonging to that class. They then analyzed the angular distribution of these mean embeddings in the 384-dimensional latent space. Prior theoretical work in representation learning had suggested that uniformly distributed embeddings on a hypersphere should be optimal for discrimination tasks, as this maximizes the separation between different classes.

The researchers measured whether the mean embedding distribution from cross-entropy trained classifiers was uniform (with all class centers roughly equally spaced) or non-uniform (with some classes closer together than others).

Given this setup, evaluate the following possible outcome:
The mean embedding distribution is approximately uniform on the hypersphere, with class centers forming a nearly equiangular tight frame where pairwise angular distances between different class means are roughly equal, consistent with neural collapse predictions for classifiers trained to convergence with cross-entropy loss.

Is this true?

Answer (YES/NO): NO